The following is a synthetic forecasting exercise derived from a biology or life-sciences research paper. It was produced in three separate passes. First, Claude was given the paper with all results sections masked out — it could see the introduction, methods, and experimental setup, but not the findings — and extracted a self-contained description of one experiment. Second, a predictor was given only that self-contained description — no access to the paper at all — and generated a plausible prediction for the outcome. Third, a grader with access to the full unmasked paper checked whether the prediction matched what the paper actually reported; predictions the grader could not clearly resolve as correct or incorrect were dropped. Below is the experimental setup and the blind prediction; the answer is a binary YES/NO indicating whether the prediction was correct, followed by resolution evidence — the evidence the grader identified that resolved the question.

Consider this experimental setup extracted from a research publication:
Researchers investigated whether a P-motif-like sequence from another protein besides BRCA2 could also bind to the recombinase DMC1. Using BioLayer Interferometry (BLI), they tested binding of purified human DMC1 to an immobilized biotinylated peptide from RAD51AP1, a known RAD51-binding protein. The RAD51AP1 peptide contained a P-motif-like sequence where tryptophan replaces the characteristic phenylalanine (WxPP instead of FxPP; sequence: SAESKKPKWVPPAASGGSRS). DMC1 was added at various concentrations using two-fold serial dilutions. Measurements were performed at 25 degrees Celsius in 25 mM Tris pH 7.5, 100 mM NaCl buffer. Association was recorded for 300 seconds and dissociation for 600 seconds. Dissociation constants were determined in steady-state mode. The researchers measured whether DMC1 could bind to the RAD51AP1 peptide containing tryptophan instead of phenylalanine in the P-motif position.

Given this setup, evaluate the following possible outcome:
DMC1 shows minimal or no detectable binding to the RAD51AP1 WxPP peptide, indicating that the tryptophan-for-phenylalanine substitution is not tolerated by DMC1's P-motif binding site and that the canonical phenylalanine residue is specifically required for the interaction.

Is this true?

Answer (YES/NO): NO